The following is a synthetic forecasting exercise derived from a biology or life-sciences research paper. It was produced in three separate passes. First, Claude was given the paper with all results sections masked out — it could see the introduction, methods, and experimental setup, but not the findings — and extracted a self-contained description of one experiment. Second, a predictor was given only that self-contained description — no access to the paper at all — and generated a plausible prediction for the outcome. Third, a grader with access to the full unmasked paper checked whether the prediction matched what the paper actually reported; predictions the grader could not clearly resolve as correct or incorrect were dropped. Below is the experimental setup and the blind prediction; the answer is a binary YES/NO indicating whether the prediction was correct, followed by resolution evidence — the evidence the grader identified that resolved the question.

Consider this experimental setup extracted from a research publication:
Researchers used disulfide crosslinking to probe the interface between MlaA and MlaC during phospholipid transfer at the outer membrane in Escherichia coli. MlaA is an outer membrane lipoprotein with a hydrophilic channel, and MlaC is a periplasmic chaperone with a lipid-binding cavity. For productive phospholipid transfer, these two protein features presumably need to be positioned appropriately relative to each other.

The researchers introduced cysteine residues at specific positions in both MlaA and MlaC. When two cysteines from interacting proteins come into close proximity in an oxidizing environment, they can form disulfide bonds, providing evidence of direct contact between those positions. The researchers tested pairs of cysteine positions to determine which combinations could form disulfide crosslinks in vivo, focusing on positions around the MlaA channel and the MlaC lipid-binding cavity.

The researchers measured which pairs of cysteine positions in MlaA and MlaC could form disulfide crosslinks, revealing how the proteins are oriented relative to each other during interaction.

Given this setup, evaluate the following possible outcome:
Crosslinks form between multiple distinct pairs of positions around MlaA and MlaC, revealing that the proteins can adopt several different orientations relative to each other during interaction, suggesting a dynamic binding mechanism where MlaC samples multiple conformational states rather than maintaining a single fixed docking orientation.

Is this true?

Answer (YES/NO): NO